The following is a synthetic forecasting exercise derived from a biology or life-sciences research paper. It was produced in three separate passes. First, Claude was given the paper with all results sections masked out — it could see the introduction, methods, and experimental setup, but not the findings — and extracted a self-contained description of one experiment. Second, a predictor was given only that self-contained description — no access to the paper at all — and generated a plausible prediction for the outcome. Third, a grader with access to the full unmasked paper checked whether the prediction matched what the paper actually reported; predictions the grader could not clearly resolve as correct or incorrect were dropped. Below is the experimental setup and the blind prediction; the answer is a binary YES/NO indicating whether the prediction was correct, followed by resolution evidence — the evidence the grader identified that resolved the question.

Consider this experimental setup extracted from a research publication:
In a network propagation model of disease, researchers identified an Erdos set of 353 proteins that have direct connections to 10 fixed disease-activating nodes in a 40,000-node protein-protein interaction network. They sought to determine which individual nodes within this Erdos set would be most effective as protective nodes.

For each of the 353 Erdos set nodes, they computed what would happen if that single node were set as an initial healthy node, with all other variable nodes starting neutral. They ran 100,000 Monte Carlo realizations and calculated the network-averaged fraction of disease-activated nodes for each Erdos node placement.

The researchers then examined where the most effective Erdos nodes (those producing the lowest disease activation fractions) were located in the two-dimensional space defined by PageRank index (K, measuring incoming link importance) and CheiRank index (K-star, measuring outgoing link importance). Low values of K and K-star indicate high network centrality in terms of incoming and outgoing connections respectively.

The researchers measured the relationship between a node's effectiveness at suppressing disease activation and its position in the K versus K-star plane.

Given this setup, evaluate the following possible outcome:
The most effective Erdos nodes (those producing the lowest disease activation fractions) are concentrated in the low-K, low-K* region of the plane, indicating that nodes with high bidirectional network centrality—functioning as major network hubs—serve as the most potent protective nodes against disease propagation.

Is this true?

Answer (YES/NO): YES